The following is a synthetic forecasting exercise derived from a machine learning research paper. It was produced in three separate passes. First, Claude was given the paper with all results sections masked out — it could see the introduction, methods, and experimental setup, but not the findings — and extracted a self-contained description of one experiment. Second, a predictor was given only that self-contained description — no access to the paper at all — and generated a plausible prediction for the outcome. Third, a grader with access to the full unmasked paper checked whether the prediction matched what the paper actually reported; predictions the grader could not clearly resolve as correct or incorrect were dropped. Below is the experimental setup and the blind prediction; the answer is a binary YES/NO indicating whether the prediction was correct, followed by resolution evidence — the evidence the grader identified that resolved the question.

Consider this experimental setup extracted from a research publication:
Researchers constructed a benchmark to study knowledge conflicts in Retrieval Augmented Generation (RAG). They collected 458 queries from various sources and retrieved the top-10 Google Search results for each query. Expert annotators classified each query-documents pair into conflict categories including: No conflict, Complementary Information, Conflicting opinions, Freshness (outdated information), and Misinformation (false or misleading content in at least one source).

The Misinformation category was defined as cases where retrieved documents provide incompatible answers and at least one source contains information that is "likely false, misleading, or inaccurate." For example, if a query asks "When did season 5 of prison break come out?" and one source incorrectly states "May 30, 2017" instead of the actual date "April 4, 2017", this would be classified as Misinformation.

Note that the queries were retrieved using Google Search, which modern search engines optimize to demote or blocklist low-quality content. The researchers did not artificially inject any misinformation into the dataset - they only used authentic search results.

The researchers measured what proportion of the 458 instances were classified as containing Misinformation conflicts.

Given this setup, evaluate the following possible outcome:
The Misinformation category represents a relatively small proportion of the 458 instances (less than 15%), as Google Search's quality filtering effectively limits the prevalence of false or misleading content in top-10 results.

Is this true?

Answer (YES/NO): YES